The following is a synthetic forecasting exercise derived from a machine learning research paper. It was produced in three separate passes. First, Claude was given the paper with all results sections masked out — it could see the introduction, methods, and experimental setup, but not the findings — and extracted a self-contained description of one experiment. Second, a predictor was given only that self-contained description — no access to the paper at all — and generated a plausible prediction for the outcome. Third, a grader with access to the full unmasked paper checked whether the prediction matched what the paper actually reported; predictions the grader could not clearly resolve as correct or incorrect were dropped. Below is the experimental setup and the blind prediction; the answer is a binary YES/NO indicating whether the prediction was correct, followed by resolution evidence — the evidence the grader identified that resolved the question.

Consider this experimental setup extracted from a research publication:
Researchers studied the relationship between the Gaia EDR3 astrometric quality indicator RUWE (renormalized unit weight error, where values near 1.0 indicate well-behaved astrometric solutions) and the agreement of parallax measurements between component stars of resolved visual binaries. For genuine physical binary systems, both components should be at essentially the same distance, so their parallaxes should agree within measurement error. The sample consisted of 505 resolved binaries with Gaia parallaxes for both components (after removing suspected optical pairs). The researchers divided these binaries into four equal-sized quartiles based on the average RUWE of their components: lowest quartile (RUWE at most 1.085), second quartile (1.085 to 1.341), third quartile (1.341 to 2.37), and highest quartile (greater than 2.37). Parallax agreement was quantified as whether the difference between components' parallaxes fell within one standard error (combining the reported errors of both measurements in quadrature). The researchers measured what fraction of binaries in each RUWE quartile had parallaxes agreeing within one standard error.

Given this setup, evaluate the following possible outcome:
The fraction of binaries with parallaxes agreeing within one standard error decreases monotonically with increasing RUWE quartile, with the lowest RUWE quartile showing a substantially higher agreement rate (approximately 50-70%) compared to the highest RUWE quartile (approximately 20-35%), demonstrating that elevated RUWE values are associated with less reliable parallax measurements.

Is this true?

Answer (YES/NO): YES